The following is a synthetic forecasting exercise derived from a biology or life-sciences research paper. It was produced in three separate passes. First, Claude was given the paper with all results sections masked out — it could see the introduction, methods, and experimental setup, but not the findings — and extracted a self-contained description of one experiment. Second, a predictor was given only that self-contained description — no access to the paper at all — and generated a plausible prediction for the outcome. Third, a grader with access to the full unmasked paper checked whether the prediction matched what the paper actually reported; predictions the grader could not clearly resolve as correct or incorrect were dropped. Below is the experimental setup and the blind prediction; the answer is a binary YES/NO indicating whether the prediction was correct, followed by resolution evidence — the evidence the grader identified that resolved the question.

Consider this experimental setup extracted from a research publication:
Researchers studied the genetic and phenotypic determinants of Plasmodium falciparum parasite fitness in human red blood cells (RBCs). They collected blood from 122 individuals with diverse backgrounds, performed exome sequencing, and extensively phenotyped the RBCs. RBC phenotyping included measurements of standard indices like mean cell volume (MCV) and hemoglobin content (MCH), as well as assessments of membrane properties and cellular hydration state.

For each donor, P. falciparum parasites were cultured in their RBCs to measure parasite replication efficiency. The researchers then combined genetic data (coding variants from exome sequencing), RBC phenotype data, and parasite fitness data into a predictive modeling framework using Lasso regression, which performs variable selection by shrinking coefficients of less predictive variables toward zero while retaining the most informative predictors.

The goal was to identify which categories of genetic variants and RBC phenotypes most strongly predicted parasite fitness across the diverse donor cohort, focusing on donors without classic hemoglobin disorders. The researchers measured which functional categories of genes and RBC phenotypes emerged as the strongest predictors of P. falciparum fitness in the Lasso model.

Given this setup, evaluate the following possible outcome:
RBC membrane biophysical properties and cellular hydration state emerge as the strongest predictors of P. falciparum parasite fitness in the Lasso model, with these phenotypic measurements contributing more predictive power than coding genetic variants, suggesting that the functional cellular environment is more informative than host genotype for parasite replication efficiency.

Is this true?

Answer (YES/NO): NO